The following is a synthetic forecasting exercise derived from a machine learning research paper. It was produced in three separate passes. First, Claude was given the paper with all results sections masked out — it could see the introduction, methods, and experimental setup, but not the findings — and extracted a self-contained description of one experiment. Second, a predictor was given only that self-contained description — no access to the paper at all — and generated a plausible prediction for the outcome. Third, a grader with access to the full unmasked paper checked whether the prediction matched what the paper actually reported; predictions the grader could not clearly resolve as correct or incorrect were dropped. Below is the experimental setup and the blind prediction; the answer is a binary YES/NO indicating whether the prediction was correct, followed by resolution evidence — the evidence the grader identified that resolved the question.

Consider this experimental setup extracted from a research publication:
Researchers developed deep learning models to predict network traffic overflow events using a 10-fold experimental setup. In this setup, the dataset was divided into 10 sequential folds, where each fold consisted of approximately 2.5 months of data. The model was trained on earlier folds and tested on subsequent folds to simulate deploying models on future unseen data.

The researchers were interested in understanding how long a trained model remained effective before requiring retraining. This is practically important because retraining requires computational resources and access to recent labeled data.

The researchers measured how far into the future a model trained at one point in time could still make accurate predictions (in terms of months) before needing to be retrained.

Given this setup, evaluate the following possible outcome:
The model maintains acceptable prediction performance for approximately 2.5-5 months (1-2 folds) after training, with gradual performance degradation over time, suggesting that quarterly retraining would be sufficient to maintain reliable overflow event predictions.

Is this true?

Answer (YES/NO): NO